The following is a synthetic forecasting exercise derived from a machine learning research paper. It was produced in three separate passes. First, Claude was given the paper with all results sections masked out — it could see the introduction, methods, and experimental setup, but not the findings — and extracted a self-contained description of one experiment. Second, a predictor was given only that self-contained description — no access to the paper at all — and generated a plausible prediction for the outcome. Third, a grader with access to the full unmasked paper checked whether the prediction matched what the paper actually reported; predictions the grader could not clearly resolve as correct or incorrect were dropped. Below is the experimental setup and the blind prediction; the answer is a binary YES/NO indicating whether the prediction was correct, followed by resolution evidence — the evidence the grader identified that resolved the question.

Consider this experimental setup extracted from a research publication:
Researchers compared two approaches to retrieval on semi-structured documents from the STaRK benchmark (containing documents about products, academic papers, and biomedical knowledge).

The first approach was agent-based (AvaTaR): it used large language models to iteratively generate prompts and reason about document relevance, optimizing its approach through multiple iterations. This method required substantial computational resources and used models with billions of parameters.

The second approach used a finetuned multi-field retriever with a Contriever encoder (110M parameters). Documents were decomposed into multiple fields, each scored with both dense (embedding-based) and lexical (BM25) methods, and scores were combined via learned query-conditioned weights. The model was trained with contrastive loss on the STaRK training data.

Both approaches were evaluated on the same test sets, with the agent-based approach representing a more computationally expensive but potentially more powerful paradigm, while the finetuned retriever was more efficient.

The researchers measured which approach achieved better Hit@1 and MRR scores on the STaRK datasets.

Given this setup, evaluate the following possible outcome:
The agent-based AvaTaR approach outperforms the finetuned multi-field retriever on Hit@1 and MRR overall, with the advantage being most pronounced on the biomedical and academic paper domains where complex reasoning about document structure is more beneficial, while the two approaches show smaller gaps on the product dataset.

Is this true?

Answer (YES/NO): NO